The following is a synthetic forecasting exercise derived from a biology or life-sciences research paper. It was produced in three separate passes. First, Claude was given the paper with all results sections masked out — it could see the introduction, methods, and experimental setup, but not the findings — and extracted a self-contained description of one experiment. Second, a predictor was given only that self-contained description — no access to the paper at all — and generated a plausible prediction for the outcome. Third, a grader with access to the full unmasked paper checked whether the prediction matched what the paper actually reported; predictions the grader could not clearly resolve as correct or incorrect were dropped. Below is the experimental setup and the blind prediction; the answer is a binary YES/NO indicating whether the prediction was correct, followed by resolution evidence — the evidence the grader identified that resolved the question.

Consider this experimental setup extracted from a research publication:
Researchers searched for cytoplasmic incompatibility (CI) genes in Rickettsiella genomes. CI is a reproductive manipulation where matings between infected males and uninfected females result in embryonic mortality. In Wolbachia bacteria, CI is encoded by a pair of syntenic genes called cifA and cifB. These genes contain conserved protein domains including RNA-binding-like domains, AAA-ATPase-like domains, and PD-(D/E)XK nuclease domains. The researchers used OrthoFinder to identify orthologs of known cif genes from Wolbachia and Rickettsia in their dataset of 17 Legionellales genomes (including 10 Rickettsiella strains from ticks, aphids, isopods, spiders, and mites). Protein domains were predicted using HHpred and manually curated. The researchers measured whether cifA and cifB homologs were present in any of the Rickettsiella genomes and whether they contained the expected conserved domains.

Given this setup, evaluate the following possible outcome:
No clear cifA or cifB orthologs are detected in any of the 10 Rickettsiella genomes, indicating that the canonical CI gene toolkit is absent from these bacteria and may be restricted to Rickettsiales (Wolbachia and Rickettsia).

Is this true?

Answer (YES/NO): NO